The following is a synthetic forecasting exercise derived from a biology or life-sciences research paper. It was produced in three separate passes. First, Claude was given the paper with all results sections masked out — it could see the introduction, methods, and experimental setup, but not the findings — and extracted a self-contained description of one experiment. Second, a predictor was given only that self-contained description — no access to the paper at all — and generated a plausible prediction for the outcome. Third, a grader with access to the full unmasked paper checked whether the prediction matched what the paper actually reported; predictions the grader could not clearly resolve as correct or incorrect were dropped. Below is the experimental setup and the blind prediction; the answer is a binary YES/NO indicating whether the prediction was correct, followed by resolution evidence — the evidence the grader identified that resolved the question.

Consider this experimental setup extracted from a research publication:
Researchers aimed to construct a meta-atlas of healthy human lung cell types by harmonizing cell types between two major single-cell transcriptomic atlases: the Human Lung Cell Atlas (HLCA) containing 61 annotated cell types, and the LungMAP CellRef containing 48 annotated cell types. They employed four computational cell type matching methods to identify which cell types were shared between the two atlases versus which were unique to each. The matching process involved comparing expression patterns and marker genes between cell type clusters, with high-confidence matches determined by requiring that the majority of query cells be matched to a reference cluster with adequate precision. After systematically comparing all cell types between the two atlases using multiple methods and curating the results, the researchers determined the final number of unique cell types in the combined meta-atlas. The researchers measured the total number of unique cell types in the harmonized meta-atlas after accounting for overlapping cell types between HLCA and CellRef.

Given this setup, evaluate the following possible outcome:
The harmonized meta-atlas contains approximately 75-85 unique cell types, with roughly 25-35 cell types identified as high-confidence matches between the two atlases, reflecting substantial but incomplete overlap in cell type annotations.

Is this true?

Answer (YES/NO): NO